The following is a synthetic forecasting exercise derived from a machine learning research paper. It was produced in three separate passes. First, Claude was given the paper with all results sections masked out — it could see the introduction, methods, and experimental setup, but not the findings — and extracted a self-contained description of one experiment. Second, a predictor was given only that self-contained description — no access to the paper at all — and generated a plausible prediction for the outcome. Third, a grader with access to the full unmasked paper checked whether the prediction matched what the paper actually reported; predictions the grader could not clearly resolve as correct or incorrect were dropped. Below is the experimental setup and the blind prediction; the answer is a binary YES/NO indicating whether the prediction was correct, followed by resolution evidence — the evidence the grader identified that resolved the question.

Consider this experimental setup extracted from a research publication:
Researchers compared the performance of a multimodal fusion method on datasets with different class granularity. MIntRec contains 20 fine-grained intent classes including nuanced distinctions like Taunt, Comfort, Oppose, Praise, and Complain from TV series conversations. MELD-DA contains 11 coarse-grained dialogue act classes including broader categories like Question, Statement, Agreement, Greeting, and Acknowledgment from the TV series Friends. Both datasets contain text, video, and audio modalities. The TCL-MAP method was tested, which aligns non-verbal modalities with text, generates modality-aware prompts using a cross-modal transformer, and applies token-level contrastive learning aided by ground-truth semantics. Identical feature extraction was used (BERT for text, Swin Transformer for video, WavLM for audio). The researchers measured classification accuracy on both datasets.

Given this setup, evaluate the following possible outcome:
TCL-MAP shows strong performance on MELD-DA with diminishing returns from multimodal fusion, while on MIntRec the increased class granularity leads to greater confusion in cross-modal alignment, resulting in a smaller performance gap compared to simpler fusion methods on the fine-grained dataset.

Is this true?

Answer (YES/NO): NO